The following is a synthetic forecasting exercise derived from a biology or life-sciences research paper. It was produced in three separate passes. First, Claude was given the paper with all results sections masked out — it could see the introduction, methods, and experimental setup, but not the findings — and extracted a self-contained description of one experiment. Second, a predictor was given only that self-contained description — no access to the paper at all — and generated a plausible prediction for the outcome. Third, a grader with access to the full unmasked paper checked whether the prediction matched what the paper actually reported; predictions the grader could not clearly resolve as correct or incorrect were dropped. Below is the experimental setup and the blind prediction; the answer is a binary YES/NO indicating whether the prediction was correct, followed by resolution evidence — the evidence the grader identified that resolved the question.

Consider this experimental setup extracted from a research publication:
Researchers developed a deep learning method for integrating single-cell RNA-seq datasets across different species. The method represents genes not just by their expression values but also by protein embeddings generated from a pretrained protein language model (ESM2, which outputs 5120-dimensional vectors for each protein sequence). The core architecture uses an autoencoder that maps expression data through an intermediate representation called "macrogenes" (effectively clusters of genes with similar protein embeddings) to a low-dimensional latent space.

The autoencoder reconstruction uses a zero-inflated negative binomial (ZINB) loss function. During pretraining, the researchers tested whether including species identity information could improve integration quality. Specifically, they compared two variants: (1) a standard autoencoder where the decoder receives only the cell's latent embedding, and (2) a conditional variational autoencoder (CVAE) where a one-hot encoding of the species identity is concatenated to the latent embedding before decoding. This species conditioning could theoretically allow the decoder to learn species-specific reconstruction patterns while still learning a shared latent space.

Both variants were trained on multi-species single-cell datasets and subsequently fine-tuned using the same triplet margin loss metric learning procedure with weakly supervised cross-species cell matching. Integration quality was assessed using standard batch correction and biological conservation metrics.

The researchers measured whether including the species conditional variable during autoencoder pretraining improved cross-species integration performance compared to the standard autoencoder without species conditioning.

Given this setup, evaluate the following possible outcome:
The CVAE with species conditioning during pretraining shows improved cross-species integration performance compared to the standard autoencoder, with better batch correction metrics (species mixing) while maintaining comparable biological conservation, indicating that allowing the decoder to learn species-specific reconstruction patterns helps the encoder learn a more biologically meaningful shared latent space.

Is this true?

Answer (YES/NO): NO